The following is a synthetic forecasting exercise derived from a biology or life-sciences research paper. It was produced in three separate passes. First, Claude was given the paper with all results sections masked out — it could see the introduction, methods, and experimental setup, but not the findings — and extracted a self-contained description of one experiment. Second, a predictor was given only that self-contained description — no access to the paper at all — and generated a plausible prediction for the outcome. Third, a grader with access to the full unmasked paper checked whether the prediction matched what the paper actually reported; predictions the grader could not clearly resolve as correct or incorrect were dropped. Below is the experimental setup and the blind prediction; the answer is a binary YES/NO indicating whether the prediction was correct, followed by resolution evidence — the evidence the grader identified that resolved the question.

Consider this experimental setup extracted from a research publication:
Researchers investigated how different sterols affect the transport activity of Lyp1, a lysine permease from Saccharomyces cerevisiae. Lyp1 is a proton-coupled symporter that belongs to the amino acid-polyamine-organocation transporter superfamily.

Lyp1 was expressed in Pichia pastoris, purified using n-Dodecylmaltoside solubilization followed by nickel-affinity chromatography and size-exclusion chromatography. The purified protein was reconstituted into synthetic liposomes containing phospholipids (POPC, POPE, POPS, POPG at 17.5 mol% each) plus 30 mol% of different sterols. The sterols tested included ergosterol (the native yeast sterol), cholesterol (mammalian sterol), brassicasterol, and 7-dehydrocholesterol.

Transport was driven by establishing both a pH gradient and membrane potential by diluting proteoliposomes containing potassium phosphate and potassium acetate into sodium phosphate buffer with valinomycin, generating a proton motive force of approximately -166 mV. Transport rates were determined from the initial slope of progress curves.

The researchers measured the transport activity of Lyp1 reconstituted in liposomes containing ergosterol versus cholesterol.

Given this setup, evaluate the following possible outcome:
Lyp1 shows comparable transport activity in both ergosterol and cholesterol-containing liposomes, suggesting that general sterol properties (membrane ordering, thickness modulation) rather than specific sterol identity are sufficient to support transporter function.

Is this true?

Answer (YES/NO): NO